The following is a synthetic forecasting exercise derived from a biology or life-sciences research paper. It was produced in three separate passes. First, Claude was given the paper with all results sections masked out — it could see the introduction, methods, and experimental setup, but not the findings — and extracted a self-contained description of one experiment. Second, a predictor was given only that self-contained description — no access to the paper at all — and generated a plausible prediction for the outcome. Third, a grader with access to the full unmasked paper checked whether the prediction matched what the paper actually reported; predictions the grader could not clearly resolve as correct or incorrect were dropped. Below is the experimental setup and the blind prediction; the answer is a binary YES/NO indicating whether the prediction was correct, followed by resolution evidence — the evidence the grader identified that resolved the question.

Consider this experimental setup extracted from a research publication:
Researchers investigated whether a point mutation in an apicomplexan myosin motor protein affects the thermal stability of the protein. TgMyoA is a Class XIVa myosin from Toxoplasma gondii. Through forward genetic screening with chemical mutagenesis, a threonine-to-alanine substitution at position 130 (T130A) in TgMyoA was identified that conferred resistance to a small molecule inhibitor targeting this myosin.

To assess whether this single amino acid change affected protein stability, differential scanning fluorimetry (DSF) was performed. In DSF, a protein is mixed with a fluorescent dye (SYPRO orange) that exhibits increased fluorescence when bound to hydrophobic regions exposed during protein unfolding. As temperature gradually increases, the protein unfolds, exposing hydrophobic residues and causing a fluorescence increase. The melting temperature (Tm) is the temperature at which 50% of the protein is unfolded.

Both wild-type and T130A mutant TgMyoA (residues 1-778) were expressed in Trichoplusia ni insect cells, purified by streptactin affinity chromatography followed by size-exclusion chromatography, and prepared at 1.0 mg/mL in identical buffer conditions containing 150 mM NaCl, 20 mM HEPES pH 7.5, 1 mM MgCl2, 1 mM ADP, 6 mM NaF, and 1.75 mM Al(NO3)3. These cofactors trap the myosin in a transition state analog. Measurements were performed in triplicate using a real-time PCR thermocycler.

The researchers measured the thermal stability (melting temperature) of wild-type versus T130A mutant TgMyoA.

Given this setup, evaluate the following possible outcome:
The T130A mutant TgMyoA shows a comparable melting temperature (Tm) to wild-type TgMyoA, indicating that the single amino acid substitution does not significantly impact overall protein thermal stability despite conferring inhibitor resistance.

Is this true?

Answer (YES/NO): YES